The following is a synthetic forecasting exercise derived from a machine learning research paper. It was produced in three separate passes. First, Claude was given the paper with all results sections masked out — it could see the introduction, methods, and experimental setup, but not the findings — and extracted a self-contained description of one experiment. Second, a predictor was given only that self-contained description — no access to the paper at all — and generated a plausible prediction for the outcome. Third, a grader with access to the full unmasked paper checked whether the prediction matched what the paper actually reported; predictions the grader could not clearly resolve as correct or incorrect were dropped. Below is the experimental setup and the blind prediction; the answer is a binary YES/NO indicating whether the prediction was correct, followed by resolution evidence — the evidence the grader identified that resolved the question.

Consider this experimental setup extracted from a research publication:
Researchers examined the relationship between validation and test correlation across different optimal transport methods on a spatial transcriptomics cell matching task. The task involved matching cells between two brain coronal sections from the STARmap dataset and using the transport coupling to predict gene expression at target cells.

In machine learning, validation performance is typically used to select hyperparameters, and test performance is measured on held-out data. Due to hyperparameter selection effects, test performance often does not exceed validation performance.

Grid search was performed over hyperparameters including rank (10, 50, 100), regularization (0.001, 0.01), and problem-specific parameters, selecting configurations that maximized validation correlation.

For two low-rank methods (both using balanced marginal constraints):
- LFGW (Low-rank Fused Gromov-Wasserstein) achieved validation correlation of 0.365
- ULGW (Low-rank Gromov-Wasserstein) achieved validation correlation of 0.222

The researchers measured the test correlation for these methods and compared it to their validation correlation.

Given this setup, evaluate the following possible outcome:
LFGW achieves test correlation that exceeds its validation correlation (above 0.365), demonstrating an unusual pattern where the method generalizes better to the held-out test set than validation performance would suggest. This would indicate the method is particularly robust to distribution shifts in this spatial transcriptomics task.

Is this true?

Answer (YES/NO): YES